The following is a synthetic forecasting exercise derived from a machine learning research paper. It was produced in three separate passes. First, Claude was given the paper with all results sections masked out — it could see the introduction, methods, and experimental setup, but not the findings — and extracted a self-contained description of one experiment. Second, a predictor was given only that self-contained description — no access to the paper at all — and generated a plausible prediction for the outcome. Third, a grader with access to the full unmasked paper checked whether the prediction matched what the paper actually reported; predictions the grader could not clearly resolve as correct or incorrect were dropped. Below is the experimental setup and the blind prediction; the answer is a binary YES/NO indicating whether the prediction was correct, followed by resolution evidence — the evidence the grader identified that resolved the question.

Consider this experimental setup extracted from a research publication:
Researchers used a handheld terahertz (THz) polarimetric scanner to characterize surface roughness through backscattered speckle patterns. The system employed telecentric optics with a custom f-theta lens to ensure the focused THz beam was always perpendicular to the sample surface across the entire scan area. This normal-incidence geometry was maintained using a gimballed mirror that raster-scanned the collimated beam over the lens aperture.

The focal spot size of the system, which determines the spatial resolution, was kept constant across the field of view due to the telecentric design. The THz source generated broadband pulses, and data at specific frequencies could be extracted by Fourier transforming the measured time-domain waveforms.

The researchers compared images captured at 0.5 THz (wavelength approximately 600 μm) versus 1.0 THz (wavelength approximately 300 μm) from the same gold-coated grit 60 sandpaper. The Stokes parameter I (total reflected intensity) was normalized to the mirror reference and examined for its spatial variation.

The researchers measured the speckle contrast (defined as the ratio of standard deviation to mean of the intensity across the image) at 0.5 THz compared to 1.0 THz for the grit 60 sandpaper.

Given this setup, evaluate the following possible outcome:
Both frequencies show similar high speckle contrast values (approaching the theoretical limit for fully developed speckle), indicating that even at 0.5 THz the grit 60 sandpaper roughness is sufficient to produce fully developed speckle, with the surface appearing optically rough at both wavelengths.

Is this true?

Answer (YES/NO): NO